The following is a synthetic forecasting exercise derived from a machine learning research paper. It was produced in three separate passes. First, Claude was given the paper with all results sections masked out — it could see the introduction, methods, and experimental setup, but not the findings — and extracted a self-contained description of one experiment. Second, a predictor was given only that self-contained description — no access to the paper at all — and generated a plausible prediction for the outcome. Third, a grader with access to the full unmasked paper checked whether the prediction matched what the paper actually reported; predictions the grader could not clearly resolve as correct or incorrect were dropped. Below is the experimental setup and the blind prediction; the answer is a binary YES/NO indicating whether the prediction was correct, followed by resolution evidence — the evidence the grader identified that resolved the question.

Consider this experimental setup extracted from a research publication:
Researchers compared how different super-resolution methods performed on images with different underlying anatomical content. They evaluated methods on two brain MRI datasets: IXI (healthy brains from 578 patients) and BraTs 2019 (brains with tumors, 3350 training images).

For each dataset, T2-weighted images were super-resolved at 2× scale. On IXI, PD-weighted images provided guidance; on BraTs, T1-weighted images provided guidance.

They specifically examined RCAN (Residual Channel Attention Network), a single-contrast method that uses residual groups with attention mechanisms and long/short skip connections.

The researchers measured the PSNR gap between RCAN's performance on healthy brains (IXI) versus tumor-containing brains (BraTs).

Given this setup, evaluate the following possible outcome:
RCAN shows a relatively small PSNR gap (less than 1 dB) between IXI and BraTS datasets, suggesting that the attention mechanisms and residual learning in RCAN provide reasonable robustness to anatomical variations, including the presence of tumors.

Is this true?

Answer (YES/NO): NO